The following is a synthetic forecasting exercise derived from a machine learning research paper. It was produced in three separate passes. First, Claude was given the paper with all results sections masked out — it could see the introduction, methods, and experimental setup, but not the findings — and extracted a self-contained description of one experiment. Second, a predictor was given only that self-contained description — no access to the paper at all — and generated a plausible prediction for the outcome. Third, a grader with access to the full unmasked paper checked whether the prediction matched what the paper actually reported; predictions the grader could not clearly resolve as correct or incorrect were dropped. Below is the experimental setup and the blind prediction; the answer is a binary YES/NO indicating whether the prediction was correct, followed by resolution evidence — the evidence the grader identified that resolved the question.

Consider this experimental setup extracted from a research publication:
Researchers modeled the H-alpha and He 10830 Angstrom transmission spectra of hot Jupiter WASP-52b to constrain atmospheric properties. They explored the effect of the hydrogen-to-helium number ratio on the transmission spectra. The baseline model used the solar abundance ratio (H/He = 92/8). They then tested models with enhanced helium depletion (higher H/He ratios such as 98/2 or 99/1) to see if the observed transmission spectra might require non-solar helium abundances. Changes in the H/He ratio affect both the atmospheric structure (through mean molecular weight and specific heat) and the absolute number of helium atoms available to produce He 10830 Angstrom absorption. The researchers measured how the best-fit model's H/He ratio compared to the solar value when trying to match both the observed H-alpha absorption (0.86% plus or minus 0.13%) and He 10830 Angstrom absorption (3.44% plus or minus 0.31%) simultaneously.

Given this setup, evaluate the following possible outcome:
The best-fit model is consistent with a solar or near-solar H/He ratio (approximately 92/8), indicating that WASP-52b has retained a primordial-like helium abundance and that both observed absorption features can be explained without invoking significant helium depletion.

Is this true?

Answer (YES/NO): NO